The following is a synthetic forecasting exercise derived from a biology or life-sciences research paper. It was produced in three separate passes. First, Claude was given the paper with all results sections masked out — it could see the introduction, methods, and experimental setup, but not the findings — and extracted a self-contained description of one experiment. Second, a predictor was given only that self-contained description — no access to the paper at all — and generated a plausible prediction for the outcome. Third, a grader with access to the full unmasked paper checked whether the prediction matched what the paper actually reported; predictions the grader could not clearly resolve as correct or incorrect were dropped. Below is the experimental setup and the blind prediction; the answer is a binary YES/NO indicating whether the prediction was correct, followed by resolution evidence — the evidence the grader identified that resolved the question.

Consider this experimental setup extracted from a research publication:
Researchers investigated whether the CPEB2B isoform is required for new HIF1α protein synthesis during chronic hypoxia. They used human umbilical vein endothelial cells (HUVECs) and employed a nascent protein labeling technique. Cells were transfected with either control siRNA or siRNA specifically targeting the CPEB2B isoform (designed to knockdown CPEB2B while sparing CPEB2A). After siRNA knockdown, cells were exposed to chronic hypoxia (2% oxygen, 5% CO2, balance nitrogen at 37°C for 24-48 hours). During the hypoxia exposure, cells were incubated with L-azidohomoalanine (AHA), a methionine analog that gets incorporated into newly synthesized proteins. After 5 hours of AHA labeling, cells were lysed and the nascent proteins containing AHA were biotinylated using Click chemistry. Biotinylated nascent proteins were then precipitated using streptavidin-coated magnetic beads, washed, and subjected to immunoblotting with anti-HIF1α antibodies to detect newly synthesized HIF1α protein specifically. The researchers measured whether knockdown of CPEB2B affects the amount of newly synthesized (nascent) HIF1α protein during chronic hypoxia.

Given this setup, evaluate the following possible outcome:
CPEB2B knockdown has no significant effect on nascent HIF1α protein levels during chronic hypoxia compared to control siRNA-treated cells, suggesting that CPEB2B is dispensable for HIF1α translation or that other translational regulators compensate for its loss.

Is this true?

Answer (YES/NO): NO